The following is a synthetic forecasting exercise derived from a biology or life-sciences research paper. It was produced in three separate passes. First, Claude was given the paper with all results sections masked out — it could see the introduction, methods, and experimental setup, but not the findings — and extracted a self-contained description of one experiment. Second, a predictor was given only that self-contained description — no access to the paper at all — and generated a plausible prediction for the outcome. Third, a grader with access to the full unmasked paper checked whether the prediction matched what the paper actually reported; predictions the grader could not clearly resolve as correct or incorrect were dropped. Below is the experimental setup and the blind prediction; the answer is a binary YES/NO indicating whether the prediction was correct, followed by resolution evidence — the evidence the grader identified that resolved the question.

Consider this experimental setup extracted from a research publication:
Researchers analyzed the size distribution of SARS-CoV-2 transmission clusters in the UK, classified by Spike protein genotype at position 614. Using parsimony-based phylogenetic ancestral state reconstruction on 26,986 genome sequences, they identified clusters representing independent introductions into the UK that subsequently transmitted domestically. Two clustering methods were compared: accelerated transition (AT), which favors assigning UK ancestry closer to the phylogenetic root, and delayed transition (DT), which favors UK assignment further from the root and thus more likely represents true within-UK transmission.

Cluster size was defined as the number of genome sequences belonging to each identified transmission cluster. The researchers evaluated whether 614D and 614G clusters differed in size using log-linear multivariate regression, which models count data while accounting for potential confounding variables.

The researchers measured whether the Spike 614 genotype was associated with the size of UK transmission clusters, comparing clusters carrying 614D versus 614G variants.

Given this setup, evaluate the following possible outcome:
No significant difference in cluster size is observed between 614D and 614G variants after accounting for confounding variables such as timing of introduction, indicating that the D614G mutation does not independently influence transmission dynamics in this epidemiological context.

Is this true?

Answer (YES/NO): NO